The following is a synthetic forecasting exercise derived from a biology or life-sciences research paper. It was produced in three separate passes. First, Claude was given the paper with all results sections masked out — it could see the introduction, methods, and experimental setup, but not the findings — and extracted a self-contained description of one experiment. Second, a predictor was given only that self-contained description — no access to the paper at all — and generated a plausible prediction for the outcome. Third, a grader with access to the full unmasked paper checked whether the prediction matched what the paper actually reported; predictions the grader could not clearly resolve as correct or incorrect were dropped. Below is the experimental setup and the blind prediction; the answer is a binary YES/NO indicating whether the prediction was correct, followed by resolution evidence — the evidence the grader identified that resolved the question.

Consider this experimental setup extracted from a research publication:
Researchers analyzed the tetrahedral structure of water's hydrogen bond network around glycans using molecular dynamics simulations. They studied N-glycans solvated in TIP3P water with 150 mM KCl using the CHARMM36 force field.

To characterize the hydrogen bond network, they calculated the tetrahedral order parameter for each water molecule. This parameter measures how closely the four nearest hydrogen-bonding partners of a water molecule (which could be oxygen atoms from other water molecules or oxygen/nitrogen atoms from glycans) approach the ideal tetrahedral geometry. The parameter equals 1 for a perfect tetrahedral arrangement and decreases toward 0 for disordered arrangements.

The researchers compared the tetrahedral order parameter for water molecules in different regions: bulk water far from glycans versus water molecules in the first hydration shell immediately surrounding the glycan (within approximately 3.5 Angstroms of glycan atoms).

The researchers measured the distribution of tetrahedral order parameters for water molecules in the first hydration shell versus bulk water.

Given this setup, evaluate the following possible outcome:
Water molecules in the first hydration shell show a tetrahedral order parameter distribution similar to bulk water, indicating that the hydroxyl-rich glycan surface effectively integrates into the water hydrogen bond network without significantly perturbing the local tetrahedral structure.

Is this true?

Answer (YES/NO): YES